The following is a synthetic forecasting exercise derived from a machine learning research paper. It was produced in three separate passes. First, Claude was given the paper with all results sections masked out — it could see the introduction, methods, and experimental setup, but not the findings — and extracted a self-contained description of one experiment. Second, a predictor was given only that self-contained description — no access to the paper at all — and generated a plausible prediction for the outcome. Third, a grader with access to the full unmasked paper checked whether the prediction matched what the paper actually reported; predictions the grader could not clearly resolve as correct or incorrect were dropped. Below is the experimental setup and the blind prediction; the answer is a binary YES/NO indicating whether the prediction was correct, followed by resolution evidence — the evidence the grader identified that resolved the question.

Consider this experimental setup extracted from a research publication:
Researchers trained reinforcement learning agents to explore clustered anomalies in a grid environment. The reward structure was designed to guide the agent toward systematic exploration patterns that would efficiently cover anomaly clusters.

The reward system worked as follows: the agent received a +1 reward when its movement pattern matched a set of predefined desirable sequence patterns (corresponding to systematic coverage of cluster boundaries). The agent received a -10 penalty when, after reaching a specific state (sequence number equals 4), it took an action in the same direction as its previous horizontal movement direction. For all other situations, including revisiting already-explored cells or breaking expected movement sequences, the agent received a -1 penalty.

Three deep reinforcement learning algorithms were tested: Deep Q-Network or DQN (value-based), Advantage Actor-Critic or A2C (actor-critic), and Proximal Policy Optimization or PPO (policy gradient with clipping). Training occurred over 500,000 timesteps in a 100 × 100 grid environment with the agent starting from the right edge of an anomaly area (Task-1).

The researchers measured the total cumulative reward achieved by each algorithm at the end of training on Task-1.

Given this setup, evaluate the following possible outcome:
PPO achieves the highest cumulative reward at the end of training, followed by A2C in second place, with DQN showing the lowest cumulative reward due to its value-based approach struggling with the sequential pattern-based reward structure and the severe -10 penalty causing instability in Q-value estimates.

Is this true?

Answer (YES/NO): NO